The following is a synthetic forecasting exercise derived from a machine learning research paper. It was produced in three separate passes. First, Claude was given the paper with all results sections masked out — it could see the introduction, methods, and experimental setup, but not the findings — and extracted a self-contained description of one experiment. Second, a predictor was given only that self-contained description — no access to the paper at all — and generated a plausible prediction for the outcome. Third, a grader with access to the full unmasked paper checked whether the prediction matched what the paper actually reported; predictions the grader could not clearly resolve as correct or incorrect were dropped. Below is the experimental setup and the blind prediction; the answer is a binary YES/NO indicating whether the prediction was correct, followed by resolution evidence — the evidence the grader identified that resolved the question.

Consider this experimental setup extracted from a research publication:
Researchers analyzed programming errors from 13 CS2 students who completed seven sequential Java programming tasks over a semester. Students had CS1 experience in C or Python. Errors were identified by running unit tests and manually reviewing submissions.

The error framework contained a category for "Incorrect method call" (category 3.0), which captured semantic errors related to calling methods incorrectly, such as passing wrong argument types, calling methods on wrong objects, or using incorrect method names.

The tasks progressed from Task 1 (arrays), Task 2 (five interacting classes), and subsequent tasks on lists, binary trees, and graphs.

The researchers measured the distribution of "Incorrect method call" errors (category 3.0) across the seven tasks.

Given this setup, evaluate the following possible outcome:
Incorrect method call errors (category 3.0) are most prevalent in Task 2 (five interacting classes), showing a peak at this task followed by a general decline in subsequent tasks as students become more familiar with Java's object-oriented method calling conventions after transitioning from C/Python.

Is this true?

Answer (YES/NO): YES